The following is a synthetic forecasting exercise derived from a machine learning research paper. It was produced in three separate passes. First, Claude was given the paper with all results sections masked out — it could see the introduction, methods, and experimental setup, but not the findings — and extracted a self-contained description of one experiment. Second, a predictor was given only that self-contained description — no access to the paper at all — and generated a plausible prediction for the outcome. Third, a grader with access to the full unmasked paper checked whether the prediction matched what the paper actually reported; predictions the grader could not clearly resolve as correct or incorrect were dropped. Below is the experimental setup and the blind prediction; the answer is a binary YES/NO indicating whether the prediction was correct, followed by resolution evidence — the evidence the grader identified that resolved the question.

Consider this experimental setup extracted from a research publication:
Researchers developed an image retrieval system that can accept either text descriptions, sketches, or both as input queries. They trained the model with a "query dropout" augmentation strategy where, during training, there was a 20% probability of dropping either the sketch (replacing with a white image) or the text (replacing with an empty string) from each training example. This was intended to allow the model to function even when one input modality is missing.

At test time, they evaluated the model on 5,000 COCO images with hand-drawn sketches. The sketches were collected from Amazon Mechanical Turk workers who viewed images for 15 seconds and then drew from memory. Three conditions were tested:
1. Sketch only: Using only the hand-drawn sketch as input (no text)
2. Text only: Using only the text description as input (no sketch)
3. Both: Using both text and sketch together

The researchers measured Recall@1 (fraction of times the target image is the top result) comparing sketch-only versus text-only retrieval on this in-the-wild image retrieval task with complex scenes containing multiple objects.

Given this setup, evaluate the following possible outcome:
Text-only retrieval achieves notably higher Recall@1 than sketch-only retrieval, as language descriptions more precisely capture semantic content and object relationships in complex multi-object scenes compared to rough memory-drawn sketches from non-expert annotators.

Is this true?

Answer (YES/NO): YES